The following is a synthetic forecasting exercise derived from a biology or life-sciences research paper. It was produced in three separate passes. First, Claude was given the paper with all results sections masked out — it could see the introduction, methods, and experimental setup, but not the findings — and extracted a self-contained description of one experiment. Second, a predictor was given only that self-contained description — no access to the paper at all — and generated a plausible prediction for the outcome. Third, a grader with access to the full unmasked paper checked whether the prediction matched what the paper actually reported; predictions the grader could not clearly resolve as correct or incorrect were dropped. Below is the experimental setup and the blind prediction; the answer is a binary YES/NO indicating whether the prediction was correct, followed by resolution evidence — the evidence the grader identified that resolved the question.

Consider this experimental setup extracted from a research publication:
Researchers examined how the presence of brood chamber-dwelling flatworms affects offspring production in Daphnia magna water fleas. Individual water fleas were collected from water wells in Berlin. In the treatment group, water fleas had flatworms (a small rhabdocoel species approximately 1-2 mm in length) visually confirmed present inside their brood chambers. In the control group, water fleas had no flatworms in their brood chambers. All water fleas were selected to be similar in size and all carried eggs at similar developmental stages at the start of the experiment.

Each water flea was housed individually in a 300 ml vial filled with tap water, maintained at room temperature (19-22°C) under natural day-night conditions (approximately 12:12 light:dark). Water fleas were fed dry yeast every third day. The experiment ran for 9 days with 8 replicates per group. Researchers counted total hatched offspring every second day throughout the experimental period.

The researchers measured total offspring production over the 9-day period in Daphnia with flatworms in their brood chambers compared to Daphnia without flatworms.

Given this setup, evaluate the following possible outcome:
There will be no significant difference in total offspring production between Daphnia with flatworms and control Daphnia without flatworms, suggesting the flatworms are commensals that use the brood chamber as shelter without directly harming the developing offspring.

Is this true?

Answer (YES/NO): NO